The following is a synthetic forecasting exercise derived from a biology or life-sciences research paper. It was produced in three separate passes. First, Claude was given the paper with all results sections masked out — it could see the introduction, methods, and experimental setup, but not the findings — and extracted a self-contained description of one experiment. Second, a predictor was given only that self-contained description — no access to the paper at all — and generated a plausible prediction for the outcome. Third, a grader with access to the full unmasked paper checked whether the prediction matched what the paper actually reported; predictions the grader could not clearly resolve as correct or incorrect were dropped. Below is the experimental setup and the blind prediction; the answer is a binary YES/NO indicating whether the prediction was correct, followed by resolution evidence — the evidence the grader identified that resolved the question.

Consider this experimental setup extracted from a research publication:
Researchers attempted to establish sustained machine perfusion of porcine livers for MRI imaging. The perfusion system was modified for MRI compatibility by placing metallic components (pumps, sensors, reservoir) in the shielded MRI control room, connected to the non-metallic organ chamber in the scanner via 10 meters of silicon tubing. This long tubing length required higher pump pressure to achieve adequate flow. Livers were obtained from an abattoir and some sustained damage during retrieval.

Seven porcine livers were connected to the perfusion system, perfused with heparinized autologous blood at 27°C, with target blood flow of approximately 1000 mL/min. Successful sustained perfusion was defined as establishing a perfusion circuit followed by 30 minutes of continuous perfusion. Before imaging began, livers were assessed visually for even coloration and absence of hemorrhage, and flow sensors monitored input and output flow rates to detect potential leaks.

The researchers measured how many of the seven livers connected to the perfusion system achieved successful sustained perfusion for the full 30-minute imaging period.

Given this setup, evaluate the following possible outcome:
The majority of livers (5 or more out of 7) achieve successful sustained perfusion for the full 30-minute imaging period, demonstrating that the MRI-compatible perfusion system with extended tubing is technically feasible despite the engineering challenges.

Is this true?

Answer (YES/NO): NO